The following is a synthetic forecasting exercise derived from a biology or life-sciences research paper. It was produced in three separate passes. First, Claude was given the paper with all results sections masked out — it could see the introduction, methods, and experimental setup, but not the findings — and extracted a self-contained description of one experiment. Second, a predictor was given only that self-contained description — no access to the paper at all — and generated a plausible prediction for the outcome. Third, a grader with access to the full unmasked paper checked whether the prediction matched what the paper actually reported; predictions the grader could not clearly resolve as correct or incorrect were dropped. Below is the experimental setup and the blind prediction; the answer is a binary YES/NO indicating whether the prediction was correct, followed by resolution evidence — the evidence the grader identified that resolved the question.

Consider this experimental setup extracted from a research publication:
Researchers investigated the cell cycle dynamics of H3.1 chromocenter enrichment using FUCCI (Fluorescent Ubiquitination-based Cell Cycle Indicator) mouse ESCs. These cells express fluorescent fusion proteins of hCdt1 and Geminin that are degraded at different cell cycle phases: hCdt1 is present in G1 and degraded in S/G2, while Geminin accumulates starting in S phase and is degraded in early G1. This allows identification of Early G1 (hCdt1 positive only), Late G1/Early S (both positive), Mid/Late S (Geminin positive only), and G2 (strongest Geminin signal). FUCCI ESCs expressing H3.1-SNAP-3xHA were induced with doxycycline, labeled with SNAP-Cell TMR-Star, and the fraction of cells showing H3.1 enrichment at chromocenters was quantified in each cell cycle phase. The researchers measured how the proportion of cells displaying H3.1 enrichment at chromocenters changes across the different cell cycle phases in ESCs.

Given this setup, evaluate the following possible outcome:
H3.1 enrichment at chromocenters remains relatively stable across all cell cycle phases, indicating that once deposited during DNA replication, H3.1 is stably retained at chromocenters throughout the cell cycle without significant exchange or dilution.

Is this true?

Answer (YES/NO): NO